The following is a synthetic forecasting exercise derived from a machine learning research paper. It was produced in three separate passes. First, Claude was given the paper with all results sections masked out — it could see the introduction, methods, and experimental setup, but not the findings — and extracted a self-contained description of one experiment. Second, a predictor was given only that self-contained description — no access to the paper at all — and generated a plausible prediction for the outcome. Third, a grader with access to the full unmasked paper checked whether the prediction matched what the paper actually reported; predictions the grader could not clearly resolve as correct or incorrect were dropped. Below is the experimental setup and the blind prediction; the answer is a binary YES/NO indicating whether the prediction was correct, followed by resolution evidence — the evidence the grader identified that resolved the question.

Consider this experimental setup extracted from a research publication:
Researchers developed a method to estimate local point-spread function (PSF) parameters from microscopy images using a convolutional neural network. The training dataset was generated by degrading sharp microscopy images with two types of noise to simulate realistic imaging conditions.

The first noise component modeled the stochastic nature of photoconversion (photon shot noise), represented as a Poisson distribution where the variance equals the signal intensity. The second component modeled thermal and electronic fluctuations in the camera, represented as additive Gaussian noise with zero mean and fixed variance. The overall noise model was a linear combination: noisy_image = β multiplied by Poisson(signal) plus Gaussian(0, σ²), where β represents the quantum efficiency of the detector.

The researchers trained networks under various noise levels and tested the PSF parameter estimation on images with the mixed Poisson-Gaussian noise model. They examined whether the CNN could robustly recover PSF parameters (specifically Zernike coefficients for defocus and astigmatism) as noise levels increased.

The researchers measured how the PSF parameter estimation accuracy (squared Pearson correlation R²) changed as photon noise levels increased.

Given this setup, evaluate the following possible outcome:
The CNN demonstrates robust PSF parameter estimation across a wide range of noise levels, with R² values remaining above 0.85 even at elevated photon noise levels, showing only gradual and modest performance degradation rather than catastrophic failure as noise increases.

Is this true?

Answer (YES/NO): NO